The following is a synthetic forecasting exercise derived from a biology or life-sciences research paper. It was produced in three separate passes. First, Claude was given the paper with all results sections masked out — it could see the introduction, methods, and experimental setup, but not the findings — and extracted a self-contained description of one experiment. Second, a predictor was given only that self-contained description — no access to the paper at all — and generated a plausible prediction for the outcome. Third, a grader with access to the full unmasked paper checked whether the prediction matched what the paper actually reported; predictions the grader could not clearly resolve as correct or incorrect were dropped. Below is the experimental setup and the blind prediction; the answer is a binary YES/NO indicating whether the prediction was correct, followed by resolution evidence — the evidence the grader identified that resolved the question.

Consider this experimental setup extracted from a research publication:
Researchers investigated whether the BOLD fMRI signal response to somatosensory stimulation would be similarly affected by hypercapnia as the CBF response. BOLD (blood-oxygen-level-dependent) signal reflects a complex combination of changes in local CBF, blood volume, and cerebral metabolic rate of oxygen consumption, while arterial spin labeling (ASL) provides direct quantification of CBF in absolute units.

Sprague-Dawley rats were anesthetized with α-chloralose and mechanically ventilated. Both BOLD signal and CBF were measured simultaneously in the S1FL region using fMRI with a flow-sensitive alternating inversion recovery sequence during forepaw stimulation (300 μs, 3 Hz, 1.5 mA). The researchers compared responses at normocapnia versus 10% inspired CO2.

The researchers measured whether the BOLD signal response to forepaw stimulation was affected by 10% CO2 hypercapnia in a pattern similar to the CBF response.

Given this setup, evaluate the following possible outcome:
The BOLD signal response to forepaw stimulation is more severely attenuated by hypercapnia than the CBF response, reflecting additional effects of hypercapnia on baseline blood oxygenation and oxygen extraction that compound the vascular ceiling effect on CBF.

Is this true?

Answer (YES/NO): NO